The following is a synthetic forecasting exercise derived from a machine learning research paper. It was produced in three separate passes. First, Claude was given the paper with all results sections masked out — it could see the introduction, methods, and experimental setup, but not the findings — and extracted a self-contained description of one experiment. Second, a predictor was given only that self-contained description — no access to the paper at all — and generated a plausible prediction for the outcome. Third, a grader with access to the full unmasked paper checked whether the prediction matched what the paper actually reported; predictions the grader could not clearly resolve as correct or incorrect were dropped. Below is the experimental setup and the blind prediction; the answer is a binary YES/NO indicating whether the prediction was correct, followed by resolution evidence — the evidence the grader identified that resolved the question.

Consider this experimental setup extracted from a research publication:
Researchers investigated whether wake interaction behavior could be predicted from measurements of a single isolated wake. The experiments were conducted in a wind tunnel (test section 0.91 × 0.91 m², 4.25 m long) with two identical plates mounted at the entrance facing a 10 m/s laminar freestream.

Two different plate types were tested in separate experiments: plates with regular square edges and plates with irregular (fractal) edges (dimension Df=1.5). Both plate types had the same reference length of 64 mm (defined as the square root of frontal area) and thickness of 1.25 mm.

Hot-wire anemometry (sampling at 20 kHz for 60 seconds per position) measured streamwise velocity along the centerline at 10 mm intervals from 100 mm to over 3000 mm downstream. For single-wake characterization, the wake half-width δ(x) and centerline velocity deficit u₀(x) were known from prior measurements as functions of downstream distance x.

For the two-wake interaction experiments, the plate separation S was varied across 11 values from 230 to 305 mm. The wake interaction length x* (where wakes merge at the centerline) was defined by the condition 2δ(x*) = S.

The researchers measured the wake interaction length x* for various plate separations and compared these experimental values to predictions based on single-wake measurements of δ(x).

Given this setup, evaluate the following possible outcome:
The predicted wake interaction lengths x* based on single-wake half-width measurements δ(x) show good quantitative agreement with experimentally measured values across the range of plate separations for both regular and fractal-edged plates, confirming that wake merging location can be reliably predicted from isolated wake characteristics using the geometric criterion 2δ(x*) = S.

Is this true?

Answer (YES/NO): NO